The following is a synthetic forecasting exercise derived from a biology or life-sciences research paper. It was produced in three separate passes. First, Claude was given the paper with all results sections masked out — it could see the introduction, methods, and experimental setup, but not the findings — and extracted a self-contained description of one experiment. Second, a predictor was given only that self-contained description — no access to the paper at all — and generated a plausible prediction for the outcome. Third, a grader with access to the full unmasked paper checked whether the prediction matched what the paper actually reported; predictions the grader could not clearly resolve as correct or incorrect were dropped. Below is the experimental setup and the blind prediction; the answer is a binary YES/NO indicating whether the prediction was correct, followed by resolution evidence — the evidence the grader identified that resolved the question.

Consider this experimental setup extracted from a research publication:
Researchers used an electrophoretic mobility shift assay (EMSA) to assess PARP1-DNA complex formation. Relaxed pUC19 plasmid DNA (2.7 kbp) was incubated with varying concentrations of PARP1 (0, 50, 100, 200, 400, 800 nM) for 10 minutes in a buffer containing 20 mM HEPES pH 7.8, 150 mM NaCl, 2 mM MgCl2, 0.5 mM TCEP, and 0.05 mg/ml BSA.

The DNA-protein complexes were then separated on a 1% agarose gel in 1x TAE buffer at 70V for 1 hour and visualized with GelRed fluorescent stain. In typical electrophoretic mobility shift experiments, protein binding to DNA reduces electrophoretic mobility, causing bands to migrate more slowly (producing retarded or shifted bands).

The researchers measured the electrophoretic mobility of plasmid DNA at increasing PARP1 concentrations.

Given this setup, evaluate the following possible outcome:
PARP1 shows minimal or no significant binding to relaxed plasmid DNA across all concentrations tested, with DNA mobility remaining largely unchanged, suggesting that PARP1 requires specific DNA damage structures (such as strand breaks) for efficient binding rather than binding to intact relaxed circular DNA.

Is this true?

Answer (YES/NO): NO